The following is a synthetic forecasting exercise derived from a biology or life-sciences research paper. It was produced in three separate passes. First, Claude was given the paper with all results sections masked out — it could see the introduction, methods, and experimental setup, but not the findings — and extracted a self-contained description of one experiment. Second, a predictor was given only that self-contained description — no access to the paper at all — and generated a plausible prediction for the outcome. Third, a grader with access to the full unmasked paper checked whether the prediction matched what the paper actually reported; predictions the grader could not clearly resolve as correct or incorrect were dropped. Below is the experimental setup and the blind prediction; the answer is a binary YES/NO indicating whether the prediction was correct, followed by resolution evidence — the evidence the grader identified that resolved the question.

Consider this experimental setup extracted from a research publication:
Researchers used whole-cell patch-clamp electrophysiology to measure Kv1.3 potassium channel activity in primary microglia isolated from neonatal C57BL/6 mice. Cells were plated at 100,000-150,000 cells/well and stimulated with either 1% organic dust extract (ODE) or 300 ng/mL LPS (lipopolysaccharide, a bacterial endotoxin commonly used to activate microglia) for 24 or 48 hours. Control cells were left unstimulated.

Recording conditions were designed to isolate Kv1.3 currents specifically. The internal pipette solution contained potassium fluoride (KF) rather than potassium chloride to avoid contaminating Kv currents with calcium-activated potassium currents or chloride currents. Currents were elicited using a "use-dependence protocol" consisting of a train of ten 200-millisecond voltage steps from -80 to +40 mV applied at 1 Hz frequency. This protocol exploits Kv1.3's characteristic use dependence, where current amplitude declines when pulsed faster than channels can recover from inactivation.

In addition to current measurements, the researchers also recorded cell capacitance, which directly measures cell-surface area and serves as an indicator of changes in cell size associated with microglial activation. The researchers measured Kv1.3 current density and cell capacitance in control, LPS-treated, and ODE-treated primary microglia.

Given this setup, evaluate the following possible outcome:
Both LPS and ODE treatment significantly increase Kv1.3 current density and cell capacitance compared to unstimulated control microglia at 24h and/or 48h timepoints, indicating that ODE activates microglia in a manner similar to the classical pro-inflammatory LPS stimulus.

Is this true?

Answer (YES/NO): NO